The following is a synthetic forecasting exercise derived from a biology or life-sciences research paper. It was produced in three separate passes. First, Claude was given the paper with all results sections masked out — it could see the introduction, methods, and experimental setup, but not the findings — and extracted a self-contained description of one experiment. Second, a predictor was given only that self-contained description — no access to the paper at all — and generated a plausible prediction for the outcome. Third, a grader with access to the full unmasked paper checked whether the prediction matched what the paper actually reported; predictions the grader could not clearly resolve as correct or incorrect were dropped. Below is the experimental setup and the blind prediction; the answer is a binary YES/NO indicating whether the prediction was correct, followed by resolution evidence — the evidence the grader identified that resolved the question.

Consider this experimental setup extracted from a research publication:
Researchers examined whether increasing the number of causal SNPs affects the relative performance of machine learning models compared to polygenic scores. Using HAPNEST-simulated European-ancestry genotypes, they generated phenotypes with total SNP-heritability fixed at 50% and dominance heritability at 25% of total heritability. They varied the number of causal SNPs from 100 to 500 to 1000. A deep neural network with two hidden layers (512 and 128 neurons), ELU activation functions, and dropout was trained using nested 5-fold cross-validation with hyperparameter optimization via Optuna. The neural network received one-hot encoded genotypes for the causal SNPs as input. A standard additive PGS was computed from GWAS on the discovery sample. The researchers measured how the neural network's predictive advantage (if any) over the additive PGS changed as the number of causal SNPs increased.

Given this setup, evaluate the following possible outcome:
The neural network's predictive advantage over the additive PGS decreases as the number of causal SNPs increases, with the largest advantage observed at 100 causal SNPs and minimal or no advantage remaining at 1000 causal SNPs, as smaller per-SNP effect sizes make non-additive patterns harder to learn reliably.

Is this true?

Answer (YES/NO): YES